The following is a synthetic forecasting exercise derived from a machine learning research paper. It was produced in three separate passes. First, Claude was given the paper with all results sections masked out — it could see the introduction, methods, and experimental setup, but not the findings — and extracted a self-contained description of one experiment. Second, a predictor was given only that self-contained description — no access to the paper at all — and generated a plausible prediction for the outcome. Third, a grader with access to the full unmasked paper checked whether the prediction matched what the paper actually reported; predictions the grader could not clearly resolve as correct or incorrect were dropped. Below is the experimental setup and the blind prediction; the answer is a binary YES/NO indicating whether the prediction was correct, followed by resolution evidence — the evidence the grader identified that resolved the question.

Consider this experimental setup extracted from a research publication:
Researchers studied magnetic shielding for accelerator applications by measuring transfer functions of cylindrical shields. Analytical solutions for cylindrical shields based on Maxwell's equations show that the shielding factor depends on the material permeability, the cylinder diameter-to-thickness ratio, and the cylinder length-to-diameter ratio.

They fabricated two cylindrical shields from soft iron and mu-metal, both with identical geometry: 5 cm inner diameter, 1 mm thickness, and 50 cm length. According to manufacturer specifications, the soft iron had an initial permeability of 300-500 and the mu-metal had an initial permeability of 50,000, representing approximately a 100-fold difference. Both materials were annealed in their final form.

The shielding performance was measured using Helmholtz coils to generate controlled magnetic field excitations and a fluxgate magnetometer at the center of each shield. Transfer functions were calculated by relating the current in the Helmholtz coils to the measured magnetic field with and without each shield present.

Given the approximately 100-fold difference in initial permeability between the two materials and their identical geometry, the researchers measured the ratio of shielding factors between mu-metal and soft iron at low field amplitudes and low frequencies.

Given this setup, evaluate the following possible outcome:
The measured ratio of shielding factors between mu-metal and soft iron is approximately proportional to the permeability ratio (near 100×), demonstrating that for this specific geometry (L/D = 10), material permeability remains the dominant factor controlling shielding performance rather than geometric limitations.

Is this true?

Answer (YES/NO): NO